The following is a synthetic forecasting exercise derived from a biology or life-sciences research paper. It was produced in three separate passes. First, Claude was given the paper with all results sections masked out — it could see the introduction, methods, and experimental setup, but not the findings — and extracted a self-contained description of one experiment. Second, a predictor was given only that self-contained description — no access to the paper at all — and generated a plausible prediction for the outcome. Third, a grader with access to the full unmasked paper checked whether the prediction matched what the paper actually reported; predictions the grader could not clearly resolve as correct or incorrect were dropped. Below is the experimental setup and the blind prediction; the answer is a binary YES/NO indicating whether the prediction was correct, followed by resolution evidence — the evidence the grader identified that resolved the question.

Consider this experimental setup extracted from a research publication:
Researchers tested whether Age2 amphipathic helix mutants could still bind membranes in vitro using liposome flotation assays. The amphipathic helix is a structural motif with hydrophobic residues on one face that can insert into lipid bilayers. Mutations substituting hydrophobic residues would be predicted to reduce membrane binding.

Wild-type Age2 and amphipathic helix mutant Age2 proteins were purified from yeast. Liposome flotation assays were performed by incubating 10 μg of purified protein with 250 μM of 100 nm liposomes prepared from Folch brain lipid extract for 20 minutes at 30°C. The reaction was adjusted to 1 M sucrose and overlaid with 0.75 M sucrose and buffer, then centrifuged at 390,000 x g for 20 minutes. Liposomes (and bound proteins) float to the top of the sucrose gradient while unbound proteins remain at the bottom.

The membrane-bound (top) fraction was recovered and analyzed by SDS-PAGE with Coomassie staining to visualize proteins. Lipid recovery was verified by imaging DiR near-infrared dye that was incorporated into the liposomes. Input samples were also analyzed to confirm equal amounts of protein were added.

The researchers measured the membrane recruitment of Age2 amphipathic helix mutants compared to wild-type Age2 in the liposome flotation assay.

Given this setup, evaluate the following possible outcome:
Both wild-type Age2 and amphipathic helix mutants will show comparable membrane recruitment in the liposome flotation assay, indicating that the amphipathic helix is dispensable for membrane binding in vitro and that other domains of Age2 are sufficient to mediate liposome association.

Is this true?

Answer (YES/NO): NO